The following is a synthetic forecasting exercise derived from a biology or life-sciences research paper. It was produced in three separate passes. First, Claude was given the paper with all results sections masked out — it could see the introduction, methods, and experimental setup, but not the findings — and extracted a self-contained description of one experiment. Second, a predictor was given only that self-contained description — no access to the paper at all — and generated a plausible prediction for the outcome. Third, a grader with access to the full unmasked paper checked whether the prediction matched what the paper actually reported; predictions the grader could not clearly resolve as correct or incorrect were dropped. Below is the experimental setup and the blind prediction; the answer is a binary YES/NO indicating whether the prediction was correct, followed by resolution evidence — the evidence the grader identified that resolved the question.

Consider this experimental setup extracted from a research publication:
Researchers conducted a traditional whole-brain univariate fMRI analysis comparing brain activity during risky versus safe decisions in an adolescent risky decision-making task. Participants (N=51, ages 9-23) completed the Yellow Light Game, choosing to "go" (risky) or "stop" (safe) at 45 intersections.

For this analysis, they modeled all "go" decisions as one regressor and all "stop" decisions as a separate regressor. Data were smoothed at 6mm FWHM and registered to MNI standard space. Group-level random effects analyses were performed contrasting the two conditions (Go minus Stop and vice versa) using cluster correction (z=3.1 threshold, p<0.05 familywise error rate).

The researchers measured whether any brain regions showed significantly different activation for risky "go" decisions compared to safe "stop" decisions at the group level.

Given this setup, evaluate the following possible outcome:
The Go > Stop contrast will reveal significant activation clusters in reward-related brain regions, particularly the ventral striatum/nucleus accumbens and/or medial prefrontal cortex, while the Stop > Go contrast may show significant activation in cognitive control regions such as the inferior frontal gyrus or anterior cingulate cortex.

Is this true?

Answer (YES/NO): NO